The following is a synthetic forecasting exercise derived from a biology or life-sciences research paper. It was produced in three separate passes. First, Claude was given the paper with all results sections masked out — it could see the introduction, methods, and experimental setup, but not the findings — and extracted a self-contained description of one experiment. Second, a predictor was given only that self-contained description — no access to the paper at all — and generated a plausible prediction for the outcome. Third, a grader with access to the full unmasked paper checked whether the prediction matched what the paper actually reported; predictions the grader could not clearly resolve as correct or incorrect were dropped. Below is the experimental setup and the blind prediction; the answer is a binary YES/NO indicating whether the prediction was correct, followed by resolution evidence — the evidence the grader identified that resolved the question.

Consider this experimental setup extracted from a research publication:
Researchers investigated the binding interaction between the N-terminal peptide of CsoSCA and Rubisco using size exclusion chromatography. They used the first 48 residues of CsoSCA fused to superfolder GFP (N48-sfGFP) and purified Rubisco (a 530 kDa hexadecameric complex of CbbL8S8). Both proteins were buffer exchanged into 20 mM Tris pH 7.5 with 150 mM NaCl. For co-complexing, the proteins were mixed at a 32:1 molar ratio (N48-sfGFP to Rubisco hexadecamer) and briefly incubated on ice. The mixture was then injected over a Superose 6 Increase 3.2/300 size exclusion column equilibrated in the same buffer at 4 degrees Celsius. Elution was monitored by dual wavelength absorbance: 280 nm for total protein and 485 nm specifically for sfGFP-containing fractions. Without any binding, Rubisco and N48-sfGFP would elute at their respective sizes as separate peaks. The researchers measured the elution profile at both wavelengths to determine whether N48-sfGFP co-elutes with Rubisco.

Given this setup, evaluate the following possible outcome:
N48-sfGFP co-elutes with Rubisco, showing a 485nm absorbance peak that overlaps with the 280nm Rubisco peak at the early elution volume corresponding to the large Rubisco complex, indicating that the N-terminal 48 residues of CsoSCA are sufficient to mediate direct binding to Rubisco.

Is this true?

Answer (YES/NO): YES